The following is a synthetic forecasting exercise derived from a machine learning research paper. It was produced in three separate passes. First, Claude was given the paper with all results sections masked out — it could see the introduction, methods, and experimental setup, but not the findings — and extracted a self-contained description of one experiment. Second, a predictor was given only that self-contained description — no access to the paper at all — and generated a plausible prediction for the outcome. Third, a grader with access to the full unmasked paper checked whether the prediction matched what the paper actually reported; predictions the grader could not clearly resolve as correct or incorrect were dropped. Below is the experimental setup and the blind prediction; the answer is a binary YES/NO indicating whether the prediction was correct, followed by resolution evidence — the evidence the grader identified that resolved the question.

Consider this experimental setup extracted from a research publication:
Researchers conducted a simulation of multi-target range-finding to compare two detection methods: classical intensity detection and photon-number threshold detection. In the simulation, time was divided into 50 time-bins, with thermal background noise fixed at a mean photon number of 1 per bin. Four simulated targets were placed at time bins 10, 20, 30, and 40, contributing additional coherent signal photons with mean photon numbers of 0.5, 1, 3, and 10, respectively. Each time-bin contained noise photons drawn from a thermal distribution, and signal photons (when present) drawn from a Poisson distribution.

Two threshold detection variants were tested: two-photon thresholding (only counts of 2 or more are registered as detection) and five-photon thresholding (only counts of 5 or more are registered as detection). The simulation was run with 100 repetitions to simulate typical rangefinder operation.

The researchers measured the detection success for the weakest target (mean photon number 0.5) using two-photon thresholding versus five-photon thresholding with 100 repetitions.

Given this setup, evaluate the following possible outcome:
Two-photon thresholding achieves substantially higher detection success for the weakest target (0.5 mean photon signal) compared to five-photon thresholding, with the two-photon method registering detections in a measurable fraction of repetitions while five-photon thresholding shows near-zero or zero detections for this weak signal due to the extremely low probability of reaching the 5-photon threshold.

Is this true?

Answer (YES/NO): YES